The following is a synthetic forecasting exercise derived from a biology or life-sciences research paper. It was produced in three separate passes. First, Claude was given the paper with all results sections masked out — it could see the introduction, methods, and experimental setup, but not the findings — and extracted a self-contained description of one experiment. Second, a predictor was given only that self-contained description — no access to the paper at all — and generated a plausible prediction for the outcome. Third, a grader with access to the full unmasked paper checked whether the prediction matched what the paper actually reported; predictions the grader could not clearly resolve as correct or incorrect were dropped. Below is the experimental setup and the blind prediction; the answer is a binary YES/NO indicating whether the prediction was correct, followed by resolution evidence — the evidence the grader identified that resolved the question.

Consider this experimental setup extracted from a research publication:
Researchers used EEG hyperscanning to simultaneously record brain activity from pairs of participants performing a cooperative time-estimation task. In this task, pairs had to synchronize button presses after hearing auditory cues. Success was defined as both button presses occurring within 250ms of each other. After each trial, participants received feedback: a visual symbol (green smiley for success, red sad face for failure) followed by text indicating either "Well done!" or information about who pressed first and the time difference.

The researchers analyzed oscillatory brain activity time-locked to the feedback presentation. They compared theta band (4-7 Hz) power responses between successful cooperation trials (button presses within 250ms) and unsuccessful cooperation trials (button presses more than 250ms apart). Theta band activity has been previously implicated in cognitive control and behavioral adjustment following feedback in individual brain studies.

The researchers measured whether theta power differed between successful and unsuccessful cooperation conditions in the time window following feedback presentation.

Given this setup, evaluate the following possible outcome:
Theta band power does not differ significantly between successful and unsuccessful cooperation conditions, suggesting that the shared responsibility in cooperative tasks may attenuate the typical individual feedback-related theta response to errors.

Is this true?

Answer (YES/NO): NO